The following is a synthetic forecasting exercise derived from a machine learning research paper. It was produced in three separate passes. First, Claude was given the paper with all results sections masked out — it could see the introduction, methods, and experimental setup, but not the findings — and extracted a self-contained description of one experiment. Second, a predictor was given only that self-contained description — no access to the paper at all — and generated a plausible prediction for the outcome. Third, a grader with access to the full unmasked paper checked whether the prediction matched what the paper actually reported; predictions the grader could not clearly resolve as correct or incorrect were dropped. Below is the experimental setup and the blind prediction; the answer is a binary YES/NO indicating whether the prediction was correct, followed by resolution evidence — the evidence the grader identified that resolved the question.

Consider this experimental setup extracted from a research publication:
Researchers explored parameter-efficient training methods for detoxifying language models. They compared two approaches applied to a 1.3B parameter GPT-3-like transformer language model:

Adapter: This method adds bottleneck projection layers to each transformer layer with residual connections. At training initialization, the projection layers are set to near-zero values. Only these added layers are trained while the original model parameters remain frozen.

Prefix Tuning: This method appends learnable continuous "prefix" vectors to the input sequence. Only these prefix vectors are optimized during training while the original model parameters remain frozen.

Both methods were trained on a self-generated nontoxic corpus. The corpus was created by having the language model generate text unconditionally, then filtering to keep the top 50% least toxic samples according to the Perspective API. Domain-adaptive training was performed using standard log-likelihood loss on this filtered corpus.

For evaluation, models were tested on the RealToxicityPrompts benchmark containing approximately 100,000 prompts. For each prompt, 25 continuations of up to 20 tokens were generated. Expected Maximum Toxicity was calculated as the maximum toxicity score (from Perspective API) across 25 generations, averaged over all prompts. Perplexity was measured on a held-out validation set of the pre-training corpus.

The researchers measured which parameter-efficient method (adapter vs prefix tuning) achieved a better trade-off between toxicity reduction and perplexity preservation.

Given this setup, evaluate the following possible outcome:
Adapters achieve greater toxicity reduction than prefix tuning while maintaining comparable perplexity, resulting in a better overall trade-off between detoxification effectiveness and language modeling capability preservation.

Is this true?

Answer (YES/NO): YES